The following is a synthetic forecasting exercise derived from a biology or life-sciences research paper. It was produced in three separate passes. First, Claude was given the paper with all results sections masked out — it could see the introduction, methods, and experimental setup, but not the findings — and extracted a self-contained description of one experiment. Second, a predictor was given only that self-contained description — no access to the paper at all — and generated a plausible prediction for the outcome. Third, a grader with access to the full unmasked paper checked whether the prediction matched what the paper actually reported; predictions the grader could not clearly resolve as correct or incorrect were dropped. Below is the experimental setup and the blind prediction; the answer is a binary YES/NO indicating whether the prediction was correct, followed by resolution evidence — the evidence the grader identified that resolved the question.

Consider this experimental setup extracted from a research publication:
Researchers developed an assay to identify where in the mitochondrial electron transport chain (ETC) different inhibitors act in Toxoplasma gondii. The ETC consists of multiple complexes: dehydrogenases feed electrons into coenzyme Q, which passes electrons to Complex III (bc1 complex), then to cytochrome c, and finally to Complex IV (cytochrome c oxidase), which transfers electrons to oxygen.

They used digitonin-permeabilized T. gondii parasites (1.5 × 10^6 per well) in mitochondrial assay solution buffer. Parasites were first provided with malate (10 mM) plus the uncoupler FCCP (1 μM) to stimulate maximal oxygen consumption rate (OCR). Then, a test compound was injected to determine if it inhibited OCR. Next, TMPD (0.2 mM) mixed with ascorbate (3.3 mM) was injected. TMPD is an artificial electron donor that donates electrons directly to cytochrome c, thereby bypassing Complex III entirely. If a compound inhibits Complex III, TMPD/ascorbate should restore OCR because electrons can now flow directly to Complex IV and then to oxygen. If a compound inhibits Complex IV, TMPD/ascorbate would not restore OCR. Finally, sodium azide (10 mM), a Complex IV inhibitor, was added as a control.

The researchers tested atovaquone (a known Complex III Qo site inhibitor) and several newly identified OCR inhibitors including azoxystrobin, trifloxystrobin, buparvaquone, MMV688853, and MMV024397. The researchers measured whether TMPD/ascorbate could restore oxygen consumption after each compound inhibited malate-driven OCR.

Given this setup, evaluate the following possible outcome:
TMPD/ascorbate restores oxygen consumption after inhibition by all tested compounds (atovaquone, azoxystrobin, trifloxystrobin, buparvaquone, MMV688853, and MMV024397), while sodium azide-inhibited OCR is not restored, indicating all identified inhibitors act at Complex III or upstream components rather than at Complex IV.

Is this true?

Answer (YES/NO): YES